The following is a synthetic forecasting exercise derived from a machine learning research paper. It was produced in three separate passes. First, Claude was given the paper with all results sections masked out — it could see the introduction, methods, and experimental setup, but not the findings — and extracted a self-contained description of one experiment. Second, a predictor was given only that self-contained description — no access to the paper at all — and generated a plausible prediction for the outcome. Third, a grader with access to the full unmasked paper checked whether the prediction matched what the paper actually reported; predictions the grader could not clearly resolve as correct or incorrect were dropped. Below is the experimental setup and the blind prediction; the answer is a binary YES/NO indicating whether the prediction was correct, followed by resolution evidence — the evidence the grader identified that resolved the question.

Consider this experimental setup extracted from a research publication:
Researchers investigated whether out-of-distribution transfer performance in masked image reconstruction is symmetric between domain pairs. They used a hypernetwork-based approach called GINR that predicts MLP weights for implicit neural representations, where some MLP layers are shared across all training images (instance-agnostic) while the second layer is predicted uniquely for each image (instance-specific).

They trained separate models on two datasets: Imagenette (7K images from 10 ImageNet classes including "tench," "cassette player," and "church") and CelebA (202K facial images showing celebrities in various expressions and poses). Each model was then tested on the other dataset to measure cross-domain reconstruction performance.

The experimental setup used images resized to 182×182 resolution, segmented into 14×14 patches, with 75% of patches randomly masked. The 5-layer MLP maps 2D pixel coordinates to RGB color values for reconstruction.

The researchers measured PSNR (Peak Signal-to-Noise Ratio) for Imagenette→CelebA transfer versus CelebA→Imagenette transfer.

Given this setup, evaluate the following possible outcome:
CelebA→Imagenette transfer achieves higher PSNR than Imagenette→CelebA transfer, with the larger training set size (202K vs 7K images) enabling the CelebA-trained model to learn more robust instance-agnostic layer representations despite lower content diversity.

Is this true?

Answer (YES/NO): NO